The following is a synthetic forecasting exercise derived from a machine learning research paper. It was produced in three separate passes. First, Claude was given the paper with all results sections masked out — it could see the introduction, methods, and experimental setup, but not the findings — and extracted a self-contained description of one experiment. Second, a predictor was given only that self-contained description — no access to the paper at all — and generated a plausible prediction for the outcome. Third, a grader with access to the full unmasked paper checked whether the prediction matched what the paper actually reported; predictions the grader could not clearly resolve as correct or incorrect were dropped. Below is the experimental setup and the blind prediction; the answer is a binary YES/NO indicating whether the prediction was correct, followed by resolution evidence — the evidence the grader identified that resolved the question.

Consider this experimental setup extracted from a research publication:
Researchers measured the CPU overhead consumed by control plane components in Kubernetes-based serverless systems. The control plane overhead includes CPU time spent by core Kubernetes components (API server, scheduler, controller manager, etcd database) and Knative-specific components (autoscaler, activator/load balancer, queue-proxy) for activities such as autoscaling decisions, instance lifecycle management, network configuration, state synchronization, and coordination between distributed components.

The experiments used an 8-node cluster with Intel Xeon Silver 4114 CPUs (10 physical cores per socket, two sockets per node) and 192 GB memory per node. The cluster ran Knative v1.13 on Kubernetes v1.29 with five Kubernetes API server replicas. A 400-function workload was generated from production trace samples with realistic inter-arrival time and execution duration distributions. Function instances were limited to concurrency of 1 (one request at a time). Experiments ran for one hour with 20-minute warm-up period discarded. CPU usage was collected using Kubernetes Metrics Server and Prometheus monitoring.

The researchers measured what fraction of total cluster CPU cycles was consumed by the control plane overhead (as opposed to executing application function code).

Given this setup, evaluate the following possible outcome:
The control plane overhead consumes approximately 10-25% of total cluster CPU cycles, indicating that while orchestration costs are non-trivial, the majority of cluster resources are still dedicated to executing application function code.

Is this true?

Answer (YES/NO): NO